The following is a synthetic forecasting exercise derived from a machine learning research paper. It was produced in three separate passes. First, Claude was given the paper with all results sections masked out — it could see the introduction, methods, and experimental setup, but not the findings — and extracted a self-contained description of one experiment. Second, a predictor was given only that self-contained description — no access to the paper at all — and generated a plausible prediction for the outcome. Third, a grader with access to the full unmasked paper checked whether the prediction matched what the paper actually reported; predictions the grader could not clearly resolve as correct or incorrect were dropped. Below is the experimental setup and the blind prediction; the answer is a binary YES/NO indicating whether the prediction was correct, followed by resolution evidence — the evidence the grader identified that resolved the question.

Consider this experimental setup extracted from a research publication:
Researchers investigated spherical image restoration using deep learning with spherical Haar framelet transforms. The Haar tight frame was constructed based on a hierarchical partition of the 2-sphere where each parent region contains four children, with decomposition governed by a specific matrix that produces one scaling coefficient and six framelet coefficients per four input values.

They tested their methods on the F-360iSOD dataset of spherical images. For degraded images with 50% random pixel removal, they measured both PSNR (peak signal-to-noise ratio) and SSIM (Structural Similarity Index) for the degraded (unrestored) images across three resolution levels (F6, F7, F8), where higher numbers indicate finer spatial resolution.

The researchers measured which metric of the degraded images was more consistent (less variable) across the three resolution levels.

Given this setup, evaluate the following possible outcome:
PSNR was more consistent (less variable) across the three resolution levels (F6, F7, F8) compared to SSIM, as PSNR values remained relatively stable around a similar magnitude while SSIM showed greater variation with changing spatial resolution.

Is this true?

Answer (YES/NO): YES